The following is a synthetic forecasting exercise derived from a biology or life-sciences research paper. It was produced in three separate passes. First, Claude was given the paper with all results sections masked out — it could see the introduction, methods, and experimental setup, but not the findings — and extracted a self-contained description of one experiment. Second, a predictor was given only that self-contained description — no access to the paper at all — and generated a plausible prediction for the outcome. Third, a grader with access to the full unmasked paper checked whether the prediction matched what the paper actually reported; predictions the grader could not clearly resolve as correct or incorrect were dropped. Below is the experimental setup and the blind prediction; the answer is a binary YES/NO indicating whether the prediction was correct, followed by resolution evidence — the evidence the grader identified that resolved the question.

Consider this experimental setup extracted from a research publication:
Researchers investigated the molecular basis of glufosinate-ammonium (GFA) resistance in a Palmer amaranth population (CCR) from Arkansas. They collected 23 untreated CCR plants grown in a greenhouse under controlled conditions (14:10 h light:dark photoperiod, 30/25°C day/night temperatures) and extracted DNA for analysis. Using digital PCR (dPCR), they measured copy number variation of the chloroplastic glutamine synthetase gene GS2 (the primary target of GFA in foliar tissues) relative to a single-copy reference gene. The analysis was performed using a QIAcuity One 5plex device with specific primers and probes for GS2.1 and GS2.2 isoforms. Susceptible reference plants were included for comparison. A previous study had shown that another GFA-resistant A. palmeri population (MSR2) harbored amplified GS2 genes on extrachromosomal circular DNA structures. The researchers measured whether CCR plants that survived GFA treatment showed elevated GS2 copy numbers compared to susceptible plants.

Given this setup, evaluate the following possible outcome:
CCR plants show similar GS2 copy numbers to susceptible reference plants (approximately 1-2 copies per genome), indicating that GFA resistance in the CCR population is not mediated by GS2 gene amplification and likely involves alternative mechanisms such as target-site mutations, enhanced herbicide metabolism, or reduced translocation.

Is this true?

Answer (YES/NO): YES